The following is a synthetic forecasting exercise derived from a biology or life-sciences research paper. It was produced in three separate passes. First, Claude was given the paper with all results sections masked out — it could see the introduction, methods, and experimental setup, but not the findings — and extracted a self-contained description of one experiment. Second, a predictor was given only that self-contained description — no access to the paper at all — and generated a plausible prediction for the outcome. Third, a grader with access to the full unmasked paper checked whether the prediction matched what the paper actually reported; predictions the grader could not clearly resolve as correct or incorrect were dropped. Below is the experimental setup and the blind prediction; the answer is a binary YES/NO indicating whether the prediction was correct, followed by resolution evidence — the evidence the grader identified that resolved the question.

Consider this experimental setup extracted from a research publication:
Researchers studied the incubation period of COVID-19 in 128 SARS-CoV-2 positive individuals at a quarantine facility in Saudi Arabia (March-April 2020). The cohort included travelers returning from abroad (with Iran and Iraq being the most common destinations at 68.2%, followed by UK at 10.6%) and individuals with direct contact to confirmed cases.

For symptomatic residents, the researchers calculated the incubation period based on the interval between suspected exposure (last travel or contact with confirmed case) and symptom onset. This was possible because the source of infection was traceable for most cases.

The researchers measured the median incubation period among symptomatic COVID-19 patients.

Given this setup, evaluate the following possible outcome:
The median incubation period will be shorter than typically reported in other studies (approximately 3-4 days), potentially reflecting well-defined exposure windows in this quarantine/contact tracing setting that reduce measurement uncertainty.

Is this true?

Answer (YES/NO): NO